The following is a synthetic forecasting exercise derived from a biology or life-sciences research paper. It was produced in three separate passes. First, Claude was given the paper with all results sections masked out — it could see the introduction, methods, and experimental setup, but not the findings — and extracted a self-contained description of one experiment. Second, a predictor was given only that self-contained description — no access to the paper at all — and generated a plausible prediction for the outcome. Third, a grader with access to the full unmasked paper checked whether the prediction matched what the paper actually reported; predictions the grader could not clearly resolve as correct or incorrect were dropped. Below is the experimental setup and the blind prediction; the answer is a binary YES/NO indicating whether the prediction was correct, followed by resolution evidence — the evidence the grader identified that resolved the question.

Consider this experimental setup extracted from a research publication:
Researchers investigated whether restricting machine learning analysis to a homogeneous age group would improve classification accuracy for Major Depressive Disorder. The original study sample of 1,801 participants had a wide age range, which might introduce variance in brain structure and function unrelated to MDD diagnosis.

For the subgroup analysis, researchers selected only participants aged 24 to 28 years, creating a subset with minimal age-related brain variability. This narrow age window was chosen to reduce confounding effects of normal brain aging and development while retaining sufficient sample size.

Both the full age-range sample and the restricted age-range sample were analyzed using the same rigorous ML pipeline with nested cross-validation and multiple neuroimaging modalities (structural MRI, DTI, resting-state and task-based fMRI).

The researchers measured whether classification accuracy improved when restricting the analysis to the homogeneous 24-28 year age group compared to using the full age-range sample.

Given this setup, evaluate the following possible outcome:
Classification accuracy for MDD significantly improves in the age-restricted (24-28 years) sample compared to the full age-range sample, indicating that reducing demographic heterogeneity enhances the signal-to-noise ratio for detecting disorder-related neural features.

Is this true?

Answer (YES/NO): NO